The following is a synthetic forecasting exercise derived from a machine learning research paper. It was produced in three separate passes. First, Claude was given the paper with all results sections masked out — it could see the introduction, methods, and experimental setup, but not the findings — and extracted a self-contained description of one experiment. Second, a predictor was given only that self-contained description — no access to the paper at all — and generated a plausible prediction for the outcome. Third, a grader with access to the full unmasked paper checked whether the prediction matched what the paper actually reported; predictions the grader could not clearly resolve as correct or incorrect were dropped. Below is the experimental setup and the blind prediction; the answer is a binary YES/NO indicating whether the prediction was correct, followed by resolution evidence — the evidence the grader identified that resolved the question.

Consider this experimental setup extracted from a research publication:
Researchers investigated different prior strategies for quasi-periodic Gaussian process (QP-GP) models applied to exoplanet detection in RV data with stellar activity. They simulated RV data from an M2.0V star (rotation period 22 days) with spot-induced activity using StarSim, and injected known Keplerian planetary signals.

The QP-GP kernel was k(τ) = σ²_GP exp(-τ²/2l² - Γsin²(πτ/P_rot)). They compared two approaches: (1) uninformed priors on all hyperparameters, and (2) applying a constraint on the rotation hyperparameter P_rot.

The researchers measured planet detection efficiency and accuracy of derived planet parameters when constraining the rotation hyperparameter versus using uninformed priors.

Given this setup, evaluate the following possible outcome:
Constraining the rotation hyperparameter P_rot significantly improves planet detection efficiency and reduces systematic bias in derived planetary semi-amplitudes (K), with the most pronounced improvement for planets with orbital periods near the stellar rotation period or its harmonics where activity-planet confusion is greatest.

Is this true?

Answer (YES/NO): NO